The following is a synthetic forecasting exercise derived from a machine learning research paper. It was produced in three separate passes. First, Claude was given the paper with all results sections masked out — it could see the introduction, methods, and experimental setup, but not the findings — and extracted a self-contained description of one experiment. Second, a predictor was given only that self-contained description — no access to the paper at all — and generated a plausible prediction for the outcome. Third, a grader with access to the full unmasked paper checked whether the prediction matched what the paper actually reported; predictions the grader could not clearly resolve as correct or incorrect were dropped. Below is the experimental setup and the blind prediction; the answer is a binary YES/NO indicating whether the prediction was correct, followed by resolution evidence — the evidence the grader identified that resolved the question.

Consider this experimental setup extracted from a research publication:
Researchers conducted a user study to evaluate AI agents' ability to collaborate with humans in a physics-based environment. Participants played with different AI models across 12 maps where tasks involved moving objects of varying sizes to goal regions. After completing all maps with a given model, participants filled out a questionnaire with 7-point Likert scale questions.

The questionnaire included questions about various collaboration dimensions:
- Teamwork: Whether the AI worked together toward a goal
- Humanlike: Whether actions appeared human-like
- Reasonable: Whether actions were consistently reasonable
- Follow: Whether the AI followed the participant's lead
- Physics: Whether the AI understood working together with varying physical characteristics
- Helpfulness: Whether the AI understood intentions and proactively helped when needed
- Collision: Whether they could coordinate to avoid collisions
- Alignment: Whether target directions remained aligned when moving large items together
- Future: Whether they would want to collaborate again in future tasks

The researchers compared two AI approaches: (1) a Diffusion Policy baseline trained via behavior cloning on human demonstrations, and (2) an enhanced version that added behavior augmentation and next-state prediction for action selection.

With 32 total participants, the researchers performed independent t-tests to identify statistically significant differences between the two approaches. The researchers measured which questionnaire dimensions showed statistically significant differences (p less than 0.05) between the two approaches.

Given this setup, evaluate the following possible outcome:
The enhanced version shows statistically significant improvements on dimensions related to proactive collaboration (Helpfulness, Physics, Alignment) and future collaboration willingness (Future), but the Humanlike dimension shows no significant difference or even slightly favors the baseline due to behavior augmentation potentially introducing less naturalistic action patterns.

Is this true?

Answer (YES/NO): NO